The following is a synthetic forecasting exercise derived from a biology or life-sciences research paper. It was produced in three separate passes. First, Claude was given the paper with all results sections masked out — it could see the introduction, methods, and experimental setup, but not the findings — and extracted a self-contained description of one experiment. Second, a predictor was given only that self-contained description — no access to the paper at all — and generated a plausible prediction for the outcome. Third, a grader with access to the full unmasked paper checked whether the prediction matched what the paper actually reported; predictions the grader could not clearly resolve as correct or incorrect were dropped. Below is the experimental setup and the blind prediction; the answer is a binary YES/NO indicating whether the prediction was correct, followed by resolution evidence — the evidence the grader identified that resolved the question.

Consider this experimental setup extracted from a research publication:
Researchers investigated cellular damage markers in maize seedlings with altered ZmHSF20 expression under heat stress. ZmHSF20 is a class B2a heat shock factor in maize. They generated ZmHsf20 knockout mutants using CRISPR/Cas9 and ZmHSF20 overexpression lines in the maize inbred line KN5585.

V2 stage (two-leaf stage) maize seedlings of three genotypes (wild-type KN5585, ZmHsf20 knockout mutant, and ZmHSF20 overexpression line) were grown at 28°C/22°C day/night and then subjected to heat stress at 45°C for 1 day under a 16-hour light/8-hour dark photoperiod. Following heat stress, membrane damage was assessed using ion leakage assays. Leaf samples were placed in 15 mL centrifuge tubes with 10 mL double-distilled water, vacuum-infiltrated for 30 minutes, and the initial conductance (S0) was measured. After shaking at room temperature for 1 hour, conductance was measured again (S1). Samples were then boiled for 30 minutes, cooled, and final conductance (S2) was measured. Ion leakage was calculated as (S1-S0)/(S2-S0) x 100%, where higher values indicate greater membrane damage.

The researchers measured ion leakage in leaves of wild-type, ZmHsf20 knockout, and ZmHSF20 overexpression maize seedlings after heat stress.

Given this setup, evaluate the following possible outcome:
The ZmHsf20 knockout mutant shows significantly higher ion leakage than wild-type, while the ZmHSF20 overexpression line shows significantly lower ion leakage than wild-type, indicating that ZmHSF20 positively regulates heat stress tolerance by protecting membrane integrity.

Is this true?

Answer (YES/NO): NO